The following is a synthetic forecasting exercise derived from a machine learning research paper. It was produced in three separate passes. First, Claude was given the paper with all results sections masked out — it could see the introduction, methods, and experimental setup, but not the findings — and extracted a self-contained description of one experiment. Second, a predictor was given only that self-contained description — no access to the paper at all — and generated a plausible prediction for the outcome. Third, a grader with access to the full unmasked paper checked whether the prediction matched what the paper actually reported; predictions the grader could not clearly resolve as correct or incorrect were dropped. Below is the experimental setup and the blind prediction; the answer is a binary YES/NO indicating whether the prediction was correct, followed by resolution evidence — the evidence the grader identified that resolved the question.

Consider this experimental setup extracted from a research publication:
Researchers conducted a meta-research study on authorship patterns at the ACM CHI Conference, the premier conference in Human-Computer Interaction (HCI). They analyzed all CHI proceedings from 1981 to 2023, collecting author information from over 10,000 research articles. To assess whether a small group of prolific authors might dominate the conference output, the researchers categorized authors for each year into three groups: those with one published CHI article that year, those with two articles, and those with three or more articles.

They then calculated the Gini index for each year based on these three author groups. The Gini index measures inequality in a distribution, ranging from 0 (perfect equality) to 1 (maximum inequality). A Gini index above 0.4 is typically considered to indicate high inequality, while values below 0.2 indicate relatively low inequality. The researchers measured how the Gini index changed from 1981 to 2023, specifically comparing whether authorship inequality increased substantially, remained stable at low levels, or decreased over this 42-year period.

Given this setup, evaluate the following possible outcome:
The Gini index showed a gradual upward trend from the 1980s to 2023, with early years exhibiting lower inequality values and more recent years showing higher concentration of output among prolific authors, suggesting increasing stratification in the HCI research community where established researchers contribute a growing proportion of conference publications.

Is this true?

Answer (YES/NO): NO